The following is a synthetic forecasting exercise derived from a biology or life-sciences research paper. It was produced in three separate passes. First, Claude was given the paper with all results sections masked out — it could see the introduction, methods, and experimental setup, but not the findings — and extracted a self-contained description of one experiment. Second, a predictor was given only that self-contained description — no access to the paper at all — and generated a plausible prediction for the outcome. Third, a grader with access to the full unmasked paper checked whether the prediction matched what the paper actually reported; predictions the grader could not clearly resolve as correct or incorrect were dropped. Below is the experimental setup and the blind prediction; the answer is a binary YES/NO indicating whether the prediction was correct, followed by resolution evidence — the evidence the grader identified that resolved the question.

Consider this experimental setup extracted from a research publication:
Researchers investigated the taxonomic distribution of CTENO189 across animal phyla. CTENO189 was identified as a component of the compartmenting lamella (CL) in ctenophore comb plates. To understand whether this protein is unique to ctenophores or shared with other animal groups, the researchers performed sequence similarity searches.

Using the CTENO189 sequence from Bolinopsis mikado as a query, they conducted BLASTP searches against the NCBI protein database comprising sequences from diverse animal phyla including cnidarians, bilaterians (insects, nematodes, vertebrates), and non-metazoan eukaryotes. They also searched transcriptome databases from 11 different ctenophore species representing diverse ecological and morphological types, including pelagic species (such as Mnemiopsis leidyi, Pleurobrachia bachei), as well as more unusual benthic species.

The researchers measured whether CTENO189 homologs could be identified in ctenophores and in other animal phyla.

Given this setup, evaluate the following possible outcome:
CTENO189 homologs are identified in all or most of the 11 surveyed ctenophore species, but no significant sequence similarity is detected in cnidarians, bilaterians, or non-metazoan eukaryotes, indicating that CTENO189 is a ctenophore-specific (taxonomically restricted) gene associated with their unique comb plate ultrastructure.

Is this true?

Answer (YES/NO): YES